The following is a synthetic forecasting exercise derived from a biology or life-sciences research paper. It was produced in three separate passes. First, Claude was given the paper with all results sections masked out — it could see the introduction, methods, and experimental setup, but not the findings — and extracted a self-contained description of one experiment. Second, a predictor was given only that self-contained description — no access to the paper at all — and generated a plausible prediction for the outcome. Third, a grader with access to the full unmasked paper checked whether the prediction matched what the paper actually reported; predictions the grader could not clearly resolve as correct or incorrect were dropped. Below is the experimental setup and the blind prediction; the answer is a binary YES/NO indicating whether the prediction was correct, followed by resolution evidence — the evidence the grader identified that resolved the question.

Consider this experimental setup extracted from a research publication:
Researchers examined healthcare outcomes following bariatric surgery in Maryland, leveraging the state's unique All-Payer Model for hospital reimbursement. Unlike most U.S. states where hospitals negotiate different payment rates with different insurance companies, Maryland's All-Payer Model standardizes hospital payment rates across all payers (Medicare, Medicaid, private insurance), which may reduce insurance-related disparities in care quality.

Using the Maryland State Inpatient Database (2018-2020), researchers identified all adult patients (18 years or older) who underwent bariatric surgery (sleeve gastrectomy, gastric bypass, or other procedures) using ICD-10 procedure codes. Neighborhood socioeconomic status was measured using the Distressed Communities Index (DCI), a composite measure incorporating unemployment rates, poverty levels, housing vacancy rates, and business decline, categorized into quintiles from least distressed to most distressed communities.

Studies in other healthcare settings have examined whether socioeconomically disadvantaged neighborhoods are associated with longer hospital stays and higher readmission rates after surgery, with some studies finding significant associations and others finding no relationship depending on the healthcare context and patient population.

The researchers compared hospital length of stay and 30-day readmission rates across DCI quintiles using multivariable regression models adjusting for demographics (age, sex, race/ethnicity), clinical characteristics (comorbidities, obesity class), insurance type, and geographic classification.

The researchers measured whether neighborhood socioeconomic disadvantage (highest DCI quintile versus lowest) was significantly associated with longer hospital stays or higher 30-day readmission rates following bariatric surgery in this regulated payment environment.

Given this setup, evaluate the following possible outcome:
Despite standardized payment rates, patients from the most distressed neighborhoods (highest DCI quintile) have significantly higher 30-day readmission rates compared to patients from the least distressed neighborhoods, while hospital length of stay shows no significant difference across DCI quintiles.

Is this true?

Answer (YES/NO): NO